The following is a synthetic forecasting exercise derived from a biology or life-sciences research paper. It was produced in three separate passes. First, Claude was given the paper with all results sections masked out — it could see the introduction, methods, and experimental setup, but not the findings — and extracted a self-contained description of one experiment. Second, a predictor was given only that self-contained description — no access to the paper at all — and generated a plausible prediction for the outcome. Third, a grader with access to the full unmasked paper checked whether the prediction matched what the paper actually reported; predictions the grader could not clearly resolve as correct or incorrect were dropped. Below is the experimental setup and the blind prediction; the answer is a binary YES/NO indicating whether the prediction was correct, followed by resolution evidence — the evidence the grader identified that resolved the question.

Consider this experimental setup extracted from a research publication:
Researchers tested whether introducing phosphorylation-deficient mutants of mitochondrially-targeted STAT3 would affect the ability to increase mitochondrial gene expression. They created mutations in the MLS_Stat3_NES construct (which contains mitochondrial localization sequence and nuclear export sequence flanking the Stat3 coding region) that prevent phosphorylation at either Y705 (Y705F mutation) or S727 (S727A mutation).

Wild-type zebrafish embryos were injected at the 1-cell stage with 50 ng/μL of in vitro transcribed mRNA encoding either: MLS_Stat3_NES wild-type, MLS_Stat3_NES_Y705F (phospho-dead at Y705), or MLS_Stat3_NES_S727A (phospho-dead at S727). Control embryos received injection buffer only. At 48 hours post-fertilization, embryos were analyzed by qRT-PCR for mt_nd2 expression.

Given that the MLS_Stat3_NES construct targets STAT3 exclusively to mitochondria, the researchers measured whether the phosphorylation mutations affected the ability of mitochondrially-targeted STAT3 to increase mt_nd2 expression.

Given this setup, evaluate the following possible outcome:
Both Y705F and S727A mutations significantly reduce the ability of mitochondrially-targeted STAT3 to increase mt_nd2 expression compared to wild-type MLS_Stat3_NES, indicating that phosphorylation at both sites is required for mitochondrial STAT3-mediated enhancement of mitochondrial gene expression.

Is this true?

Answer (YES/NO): NO